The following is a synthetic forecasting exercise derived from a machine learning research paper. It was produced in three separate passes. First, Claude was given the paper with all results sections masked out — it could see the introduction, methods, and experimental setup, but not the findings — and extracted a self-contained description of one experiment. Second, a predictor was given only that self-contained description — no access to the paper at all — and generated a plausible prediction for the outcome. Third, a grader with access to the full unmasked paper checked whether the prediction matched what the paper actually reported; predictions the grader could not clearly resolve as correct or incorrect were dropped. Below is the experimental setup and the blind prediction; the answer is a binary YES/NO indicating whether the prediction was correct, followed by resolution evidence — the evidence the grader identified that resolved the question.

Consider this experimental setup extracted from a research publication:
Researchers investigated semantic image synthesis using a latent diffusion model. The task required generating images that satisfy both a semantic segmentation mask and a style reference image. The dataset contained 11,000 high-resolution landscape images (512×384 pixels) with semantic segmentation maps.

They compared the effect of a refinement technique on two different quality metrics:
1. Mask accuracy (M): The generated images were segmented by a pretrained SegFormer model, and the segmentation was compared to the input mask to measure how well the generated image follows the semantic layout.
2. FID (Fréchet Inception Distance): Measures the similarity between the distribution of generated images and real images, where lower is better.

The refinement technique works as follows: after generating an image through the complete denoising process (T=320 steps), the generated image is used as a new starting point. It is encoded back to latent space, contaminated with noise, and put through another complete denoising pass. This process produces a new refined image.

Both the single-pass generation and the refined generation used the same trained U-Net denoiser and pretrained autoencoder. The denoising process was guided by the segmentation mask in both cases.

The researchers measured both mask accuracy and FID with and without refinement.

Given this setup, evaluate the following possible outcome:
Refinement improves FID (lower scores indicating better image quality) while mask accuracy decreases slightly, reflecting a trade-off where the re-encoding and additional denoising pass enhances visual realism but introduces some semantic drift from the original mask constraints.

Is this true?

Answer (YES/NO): NO